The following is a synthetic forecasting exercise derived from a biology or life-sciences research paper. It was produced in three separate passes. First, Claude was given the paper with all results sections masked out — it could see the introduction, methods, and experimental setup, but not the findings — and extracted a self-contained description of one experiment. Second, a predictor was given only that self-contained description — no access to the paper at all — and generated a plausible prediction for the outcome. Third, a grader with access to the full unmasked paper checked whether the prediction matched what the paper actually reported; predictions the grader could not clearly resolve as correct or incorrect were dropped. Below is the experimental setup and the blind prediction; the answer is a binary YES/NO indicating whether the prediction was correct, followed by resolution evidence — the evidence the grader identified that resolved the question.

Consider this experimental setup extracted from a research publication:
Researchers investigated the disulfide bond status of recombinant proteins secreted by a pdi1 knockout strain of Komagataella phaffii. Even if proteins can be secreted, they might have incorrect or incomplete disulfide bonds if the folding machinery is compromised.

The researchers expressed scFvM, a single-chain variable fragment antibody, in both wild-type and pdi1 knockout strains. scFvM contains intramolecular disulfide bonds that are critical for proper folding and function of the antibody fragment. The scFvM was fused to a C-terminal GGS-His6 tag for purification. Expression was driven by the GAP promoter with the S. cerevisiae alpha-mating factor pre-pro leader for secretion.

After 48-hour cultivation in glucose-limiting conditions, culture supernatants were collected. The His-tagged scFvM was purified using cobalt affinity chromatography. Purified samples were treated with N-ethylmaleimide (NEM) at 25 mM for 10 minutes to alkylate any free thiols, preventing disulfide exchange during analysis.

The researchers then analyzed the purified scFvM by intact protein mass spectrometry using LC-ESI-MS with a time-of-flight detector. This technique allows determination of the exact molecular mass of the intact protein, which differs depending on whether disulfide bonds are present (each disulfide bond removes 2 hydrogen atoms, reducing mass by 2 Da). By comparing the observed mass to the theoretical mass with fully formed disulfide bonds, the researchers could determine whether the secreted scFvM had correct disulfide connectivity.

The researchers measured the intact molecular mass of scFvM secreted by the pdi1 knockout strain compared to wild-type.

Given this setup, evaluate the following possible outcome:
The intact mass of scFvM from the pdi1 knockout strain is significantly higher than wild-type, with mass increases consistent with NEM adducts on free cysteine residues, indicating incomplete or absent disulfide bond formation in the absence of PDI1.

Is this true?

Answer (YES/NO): NO